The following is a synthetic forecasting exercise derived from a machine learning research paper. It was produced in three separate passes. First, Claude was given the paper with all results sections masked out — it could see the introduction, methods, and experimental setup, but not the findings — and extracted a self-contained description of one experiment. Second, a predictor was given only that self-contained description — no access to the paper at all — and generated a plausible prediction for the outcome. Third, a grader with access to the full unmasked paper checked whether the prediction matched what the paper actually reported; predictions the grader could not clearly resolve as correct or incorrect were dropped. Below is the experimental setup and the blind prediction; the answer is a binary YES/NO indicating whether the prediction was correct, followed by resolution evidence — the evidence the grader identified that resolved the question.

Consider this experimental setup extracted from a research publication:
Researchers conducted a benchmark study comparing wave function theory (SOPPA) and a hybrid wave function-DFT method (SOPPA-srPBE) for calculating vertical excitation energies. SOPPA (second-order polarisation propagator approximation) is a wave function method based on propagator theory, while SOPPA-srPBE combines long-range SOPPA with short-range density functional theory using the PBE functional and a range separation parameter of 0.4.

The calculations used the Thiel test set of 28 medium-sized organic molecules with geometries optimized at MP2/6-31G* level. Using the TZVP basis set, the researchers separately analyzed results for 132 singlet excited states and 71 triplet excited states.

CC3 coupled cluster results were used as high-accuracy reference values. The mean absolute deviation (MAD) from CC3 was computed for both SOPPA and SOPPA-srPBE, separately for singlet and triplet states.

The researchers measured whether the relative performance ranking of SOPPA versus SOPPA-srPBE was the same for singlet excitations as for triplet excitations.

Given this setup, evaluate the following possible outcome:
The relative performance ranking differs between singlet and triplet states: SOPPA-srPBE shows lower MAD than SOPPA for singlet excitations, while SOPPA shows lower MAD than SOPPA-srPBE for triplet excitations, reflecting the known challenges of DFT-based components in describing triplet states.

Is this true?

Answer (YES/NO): YES